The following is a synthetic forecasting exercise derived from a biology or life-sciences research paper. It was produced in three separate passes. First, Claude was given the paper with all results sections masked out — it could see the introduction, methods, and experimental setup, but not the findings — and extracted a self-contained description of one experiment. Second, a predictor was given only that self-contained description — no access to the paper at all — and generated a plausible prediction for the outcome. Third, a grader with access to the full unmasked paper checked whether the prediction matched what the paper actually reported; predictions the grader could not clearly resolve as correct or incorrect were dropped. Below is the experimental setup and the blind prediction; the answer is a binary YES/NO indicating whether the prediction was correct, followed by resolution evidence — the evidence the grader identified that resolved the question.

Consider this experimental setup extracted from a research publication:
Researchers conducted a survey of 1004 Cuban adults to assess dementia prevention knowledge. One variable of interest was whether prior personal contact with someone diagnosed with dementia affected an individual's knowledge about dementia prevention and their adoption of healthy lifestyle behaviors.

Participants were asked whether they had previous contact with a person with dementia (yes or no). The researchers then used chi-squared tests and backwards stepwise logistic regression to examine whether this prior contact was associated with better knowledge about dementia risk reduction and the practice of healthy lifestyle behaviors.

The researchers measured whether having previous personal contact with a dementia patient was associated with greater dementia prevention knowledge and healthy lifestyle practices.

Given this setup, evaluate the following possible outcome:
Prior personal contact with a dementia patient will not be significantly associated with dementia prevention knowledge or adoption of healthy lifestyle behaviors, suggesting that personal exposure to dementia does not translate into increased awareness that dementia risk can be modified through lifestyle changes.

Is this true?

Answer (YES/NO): NO